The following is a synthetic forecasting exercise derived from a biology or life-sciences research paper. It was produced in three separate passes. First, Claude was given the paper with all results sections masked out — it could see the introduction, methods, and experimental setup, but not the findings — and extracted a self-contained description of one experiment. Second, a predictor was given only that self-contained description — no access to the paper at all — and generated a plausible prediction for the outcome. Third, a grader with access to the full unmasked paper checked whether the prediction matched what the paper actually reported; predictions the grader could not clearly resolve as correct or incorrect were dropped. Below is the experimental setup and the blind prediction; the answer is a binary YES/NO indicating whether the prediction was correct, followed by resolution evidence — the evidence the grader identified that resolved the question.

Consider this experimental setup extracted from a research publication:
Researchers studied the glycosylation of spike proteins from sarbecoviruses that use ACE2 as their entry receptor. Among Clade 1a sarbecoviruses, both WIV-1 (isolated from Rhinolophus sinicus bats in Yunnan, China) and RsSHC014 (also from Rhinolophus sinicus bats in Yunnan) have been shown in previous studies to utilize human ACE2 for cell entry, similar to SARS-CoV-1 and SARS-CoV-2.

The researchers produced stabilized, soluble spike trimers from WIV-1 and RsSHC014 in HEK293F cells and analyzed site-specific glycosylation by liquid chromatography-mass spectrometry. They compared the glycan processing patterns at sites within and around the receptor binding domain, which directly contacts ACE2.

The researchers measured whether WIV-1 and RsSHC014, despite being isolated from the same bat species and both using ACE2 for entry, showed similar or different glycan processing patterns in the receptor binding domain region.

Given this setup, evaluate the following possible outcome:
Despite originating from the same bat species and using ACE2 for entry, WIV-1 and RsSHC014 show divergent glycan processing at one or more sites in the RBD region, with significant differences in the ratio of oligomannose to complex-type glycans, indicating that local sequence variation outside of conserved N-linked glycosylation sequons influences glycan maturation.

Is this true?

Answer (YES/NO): NO